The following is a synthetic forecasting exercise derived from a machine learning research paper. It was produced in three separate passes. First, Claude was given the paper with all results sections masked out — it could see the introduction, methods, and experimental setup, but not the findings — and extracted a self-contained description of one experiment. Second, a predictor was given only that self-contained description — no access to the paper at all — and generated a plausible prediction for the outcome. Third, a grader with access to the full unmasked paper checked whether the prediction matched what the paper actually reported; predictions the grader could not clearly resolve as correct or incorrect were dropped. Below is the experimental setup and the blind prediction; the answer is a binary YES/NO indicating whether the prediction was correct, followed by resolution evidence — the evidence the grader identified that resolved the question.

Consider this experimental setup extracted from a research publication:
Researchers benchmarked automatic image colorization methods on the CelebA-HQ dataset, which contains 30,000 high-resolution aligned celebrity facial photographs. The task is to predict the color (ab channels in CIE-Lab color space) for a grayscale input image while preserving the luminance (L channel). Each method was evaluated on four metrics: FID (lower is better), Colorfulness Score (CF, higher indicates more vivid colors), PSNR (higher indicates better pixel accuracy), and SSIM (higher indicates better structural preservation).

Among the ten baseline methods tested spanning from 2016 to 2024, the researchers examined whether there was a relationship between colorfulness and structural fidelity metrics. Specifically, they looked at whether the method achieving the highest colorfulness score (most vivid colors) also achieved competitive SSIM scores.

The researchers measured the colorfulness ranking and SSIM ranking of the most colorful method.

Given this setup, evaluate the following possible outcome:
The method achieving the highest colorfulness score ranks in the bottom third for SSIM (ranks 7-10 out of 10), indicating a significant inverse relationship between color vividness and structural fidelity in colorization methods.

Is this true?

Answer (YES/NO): NO